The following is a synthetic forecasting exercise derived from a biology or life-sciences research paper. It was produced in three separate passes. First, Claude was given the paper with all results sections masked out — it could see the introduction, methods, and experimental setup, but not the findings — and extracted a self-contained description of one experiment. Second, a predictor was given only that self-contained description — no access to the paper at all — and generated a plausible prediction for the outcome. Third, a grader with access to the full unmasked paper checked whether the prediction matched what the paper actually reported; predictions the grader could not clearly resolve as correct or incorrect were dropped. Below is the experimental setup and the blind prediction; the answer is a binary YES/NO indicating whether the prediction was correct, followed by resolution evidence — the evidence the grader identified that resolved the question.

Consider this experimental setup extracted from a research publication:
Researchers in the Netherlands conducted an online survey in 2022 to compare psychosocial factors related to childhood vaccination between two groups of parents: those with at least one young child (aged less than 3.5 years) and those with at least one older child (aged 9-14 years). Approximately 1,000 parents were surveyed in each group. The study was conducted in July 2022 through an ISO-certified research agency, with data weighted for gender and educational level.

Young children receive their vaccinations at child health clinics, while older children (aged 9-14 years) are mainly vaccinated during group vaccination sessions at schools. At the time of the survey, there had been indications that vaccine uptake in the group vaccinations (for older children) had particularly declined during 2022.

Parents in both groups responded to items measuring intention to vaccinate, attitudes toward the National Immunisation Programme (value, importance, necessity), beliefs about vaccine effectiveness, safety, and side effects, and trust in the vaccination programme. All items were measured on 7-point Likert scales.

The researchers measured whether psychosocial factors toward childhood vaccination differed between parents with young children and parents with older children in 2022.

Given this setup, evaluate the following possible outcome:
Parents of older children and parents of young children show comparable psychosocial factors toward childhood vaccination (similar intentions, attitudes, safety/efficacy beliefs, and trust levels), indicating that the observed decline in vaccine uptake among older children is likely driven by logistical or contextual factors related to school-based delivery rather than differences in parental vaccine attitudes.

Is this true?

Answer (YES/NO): YES